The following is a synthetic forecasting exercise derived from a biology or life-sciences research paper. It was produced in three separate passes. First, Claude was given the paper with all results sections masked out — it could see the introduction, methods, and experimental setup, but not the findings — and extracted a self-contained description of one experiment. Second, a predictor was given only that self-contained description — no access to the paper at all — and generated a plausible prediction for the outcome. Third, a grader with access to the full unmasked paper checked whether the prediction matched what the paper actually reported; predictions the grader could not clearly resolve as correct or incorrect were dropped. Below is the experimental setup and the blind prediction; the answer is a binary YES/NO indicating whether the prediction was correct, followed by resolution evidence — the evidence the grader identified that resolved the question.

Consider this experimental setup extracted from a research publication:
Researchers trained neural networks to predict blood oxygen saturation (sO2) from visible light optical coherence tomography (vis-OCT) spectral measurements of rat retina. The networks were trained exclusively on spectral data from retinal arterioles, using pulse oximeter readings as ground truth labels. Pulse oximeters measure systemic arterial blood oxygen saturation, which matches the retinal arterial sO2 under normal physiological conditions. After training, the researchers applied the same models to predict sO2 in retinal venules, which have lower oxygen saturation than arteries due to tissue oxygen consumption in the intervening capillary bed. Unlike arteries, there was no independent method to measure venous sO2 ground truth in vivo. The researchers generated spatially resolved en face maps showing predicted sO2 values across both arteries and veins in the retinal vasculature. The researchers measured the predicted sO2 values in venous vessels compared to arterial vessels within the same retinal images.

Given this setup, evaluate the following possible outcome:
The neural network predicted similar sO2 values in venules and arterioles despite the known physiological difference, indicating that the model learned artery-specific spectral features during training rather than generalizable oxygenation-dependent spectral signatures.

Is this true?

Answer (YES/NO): NO